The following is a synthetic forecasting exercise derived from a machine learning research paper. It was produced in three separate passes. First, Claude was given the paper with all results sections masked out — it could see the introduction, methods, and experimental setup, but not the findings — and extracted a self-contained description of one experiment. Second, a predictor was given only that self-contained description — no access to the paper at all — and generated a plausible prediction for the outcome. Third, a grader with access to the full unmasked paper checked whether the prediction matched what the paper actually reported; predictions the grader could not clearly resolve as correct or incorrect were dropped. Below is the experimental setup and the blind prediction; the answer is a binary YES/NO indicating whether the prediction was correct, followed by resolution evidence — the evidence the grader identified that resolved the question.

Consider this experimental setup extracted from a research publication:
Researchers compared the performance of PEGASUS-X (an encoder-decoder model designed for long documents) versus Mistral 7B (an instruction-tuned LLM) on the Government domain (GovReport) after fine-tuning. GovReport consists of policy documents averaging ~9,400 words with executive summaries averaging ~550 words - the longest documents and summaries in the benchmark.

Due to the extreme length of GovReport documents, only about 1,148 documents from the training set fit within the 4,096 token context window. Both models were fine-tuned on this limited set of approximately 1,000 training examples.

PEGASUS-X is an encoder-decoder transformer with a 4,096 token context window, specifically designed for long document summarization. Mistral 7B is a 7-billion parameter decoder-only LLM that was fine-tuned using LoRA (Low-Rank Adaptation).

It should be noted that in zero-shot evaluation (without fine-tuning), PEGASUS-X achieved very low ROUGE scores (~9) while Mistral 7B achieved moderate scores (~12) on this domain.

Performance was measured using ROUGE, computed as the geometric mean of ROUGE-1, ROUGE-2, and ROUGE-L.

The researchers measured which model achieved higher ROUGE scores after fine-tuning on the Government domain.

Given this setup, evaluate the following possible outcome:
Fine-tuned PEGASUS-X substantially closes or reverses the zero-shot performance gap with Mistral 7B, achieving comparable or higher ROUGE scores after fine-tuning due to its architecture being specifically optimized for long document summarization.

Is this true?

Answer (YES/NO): YES